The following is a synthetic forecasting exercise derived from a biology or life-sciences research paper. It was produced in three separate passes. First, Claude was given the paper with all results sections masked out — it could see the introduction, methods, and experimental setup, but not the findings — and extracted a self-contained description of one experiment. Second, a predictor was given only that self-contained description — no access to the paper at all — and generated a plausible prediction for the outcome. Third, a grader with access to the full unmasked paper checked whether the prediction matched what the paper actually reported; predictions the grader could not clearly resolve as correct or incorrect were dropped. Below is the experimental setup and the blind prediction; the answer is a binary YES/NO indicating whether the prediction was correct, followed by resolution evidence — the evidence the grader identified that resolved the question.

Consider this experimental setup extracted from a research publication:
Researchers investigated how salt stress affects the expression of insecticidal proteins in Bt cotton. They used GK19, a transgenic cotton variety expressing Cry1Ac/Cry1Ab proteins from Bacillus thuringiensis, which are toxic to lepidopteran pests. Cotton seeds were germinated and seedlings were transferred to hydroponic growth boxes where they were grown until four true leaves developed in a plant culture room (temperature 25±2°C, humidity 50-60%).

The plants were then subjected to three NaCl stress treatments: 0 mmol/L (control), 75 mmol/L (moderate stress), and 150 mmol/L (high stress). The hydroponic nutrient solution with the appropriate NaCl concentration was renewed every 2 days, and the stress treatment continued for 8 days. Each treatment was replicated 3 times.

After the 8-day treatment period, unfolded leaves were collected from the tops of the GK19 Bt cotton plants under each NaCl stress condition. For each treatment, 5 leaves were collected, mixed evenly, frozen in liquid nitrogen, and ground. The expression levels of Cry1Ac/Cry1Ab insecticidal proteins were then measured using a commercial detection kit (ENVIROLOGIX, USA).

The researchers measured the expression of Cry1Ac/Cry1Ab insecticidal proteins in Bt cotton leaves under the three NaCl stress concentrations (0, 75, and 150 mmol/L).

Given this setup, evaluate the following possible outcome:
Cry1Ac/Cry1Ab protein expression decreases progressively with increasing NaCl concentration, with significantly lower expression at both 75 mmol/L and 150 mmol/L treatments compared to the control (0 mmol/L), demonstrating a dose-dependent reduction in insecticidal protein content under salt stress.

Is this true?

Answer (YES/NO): YES